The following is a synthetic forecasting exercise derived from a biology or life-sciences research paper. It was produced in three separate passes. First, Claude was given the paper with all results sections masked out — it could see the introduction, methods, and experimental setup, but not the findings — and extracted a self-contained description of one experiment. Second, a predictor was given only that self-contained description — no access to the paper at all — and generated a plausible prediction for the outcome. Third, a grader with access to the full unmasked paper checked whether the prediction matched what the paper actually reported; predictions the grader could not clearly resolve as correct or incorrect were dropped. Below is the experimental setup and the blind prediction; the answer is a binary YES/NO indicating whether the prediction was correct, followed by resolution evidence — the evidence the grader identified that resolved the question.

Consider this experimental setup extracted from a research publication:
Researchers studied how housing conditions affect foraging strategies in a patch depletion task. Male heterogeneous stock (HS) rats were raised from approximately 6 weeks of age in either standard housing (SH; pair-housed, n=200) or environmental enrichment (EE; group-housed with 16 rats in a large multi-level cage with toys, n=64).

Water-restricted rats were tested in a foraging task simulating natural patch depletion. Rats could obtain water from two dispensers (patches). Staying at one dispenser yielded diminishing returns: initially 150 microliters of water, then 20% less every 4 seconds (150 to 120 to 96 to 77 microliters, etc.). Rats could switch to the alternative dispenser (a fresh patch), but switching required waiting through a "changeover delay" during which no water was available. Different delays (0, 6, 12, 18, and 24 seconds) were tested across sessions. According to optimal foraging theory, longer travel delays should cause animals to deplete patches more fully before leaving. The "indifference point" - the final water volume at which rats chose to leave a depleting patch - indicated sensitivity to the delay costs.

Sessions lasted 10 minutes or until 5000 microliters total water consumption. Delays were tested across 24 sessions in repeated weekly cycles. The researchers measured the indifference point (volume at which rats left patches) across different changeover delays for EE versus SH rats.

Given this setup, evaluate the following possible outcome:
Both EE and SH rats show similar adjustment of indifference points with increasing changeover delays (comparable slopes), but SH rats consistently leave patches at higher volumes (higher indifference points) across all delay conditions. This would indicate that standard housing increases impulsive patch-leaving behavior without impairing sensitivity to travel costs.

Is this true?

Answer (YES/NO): NO